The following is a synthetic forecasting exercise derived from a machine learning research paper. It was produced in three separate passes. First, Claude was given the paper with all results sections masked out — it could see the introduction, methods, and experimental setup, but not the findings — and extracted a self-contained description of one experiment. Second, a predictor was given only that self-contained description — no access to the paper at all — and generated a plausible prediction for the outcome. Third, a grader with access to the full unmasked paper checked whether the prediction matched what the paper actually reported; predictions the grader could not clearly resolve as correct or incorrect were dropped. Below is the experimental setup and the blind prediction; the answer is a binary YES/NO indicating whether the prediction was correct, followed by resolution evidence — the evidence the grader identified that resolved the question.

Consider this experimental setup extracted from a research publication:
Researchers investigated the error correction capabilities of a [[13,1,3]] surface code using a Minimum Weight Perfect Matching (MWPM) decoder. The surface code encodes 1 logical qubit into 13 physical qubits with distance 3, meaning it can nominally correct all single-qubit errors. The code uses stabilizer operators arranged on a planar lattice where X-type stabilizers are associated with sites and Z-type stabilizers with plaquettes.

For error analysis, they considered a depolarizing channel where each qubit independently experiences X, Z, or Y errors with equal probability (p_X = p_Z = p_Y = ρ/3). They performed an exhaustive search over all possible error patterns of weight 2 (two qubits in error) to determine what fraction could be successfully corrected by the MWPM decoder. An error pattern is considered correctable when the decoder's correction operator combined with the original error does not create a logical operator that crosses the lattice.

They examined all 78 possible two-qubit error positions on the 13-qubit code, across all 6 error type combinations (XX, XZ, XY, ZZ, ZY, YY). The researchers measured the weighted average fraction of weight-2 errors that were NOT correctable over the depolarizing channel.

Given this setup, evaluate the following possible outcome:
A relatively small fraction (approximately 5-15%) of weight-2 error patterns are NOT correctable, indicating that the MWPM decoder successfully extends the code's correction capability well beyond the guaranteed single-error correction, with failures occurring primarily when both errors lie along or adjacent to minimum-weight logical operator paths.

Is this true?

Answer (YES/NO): NO